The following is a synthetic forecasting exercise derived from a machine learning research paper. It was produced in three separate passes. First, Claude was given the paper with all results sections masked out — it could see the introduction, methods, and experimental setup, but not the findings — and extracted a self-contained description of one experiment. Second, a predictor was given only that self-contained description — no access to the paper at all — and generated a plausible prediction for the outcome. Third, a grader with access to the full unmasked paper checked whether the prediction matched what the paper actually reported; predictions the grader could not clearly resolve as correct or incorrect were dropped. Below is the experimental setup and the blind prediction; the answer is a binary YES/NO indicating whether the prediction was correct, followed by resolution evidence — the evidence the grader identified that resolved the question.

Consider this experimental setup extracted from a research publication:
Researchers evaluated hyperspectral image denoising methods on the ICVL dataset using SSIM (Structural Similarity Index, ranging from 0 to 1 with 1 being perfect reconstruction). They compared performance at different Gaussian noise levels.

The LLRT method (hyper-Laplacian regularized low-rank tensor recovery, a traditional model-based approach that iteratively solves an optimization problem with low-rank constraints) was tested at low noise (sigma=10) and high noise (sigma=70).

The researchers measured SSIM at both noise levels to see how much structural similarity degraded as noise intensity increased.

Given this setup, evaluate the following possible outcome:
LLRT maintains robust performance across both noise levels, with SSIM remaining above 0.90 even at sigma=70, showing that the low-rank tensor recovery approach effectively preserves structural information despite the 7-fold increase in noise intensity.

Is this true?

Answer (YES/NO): YES